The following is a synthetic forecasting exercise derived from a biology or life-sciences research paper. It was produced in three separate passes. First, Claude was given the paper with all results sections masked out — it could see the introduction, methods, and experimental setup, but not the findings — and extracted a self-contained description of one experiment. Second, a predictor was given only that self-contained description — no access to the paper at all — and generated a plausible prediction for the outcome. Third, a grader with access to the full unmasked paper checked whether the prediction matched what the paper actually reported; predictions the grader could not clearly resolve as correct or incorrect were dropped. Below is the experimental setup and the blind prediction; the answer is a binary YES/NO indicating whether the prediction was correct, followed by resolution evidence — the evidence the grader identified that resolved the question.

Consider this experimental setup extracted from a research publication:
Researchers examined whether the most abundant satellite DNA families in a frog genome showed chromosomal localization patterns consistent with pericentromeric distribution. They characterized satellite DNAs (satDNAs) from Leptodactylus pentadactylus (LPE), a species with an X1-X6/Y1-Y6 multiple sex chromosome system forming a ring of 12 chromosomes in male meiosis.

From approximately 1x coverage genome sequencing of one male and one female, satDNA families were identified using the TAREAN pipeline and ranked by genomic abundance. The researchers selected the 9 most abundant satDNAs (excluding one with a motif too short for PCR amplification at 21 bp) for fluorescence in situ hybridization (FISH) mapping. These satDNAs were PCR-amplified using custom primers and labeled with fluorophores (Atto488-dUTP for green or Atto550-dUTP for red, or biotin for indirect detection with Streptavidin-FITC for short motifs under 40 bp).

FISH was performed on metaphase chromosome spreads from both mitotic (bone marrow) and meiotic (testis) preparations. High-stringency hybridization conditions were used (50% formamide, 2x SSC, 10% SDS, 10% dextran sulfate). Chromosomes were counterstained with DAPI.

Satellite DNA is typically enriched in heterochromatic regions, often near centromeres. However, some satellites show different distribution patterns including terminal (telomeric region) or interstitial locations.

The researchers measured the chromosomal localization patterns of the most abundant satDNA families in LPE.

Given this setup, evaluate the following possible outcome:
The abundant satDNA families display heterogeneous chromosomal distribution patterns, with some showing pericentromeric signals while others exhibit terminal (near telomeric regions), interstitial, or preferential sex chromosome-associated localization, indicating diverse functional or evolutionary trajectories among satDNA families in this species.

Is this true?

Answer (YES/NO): YES